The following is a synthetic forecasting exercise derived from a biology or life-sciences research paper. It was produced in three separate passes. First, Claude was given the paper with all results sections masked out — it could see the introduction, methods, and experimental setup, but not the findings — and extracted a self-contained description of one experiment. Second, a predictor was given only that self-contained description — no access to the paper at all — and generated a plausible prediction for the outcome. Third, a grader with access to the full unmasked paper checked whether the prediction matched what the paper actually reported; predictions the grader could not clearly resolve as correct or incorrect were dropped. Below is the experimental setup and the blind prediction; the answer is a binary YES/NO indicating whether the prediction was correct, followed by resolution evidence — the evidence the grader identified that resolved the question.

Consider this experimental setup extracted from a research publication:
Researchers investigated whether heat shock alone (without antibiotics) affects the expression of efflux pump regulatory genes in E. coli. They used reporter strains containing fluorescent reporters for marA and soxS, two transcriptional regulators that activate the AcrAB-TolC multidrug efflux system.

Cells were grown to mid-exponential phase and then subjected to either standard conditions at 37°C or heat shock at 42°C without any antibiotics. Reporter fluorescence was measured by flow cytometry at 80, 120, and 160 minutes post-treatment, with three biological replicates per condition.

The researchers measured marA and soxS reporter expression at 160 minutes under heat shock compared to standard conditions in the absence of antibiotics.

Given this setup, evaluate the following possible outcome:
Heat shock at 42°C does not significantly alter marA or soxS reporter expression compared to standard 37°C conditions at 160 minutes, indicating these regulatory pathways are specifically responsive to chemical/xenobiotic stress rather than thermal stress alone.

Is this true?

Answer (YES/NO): NO